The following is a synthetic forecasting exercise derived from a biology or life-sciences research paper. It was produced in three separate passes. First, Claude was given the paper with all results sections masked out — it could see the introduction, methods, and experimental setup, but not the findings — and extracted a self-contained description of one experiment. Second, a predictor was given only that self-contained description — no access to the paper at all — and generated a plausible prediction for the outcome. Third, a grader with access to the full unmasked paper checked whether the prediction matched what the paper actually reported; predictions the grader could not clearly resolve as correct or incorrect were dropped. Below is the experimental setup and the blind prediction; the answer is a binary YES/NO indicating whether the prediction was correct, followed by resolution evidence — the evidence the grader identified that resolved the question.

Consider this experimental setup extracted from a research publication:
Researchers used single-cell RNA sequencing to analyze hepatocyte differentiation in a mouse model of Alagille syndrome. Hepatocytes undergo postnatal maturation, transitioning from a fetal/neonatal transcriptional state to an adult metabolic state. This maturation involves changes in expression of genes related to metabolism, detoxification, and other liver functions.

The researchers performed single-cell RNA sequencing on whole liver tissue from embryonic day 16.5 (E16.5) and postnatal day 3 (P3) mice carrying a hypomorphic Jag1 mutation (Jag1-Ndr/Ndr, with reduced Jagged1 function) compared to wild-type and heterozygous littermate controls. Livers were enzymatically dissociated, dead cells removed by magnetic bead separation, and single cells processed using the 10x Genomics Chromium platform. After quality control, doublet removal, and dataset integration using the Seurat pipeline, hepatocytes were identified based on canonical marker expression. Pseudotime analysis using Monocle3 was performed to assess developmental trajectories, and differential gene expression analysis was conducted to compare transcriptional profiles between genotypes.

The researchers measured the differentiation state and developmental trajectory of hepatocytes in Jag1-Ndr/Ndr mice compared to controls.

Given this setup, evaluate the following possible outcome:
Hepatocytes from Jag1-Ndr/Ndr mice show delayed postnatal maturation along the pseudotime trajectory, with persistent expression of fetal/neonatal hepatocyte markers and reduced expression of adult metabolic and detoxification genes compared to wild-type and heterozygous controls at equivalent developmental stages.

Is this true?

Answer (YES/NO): YES